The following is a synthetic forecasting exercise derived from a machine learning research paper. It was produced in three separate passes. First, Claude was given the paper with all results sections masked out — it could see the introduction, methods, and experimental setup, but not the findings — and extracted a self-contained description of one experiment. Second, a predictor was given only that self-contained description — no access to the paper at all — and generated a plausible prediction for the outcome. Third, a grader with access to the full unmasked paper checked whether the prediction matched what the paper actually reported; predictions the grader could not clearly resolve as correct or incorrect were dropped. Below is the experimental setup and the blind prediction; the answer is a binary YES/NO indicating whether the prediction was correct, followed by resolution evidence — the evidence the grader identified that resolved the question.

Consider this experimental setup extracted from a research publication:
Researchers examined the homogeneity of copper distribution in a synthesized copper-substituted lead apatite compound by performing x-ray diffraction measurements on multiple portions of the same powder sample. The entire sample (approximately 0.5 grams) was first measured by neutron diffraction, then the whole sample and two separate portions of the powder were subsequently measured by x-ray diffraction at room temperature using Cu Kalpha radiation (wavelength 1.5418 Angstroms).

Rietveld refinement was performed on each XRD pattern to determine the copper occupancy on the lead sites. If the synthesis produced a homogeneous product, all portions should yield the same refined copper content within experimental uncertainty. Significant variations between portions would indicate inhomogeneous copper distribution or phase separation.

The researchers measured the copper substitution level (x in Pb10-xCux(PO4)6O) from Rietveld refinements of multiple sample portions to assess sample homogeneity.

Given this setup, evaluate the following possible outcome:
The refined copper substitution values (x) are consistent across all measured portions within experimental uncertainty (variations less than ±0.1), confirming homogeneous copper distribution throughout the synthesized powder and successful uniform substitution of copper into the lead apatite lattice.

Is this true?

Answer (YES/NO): NO